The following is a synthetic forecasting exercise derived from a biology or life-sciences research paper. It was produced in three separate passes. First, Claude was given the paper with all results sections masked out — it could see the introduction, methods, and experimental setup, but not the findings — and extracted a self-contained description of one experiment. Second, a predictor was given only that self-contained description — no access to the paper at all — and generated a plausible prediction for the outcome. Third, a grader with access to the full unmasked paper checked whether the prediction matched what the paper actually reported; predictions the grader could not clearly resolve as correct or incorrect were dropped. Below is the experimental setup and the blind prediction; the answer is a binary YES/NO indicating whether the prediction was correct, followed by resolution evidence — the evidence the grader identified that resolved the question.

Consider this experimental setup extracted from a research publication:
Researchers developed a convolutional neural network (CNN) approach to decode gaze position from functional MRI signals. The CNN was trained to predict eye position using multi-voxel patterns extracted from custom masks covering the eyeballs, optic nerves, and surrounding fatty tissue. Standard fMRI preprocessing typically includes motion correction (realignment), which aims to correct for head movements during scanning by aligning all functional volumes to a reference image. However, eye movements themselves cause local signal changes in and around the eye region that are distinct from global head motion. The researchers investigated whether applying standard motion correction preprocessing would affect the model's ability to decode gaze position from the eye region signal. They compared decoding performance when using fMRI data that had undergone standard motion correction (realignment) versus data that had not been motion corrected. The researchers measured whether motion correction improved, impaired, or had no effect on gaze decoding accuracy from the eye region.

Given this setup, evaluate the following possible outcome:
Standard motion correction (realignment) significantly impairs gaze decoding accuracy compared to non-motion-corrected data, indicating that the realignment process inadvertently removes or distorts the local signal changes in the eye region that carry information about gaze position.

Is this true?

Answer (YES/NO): NO